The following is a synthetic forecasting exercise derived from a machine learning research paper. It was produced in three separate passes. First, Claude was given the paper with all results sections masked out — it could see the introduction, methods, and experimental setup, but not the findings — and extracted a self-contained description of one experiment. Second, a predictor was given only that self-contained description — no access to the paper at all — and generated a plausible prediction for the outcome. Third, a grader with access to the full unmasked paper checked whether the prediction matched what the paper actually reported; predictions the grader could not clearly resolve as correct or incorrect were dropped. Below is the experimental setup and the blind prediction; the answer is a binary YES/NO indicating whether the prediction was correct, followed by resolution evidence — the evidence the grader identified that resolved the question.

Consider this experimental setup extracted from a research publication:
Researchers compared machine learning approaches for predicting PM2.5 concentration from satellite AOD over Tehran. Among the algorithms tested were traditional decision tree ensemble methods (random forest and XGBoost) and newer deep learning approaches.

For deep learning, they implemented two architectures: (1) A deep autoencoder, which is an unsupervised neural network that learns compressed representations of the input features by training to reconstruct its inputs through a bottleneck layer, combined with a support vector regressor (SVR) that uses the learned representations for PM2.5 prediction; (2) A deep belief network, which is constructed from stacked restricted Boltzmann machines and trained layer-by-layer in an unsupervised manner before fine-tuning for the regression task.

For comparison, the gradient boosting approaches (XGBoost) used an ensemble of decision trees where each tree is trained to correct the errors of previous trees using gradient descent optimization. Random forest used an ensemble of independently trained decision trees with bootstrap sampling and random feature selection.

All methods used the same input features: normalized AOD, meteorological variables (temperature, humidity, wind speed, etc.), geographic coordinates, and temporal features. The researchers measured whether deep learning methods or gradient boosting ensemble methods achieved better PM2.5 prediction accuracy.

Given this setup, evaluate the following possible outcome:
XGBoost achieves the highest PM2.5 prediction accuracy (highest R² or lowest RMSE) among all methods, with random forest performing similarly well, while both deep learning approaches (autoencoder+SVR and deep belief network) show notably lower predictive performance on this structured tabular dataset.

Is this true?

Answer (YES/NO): NO